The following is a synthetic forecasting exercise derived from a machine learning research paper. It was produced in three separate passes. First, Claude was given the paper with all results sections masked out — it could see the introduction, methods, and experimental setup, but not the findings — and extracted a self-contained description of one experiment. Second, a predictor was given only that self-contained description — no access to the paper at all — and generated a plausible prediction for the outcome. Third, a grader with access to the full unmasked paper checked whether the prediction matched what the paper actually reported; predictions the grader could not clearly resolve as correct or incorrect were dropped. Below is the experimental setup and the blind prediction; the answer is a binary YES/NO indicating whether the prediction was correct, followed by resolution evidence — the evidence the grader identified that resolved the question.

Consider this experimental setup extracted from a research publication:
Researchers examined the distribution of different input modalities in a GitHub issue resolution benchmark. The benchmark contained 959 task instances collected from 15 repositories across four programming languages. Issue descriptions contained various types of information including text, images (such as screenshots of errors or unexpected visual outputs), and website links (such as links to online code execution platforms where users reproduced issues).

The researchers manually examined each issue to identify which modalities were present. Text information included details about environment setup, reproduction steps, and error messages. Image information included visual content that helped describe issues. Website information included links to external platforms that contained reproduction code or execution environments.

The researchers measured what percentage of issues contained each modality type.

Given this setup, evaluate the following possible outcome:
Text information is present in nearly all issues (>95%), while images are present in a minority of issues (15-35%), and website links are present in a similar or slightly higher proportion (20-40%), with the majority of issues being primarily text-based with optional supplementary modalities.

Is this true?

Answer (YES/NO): NO